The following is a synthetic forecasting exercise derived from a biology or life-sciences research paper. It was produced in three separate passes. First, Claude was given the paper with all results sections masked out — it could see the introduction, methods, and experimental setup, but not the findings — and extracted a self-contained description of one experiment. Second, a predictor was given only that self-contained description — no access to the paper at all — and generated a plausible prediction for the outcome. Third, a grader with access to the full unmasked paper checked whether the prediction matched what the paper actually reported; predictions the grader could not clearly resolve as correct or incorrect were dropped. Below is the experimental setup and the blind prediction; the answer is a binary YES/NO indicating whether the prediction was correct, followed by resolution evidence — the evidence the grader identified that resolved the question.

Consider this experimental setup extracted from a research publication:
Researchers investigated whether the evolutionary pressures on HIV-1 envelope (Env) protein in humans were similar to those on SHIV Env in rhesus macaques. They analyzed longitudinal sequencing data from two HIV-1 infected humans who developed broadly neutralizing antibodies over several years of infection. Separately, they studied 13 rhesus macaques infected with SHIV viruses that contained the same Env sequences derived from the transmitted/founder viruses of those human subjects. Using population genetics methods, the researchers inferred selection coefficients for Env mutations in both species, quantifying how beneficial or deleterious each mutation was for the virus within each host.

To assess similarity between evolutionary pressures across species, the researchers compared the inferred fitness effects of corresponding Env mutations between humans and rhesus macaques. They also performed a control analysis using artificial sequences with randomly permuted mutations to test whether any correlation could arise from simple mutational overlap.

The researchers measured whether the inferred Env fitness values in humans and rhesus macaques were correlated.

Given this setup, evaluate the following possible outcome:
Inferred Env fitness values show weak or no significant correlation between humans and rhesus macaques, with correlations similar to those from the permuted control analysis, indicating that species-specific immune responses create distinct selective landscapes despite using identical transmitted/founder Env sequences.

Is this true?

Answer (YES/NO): NO